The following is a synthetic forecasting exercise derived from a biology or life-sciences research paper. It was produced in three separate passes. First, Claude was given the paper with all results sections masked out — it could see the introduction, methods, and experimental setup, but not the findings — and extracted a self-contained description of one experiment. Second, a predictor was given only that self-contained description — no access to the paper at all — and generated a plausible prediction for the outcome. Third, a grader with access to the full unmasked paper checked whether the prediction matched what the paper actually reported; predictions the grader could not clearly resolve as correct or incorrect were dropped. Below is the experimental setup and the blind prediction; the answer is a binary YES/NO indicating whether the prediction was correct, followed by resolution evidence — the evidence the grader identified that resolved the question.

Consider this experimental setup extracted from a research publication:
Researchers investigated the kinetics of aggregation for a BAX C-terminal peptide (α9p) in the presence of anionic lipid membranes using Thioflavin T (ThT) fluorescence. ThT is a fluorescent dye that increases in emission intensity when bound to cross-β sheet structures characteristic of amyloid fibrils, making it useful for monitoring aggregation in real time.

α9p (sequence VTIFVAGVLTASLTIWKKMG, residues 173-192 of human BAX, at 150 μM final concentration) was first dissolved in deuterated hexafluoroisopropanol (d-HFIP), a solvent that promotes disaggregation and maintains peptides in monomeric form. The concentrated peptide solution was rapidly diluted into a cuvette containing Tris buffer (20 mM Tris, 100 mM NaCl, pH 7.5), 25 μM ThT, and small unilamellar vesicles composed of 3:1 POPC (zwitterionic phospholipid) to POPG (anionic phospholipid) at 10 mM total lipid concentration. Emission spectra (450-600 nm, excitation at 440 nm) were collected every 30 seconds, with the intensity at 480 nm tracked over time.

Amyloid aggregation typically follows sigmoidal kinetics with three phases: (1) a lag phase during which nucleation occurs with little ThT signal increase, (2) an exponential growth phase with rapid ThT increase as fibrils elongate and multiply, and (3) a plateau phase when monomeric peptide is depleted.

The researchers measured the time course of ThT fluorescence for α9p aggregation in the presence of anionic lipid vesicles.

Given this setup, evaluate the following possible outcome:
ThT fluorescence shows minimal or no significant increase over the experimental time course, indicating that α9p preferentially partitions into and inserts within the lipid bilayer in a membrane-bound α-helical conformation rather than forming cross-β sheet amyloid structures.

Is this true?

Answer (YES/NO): NO